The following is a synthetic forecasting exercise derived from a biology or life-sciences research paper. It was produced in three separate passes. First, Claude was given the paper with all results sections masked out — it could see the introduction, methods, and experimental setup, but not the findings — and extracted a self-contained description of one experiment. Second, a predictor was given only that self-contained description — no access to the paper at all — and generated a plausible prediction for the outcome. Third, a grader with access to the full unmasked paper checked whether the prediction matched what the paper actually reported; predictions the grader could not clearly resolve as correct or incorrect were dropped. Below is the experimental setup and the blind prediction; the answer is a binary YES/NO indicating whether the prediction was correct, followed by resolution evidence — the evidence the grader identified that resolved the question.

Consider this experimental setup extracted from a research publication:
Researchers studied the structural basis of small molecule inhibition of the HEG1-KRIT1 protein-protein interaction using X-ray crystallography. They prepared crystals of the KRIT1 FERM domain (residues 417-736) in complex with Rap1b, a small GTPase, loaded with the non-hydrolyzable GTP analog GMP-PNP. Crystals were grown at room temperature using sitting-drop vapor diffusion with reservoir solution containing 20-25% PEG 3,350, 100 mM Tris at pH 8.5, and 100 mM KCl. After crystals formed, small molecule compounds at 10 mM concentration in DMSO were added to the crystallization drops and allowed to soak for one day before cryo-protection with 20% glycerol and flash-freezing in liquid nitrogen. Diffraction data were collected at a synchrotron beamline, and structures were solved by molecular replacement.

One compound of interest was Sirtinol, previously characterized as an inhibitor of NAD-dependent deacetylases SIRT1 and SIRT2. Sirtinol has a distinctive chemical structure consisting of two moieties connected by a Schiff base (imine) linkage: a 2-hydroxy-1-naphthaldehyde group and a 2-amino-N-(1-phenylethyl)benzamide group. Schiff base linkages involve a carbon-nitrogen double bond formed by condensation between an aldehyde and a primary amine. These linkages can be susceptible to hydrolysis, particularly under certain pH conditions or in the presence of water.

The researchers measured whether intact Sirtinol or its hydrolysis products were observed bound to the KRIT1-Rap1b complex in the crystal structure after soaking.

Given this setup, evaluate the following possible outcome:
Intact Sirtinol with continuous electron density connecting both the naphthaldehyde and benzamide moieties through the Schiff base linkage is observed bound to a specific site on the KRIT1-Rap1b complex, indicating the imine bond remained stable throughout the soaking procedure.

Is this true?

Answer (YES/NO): NO